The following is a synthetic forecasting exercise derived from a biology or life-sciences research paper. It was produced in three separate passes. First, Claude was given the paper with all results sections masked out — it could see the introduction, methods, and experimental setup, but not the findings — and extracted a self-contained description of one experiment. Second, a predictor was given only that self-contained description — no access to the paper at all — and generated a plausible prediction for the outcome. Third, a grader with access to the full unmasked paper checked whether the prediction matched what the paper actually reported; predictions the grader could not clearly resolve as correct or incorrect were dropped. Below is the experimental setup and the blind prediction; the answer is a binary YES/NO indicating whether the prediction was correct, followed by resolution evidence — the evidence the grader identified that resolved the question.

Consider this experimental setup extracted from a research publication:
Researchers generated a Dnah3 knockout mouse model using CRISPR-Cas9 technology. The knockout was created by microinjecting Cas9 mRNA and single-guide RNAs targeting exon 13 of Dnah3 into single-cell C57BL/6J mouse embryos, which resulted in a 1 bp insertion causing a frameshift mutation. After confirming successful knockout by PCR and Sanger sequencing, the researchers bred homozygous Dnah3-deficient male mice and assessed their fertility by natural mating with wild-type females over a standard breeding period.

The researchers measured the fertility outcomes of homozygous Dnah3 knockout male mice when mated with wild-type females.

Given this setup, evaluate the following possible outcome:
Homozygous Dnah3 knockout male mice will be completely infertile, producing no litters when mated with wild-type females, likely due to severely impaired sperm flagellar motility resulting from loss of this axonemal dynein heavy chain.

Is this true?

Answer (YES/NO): YES